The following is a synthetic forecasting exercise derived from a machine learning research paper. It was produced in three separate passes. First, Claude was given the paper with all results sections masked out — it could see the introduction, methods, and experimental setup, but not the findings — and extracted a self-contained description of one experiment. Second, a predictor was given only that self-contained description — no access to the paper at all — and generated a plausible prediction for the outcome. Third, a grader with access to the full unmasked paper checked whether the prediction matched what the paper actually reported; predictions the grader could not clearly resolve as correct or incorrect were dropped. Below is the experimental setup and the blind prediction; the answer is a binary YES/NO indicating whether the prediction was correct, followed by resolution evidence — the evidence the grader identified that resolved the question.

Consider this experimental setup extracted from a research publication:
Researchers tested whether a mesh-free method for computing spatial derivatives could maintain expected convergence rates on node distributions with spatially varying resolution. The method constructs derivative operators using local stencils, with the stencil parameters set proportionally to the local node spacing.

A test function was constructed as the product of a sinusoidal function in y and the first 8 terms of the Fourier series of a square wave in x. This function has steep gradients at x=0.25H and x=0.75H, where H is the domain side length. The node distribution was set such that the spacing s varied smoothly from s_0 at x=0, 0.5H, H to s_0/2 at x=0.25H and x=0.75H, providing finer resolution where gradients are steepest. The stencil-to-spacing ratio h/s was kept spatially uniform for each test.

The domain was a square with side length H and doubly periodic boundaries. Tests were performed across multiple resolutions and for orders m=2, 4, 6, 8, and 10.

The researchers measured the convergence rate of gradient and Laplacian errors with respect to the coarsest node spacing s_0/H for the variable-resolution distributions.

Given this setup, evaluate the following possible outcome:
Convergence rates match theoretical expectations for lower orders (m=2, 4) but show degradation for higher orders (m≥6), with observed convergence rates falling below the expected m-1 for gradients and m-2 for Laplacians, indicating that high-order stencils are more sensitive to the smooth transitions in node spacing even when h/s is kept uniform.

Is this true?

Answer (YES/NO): NO